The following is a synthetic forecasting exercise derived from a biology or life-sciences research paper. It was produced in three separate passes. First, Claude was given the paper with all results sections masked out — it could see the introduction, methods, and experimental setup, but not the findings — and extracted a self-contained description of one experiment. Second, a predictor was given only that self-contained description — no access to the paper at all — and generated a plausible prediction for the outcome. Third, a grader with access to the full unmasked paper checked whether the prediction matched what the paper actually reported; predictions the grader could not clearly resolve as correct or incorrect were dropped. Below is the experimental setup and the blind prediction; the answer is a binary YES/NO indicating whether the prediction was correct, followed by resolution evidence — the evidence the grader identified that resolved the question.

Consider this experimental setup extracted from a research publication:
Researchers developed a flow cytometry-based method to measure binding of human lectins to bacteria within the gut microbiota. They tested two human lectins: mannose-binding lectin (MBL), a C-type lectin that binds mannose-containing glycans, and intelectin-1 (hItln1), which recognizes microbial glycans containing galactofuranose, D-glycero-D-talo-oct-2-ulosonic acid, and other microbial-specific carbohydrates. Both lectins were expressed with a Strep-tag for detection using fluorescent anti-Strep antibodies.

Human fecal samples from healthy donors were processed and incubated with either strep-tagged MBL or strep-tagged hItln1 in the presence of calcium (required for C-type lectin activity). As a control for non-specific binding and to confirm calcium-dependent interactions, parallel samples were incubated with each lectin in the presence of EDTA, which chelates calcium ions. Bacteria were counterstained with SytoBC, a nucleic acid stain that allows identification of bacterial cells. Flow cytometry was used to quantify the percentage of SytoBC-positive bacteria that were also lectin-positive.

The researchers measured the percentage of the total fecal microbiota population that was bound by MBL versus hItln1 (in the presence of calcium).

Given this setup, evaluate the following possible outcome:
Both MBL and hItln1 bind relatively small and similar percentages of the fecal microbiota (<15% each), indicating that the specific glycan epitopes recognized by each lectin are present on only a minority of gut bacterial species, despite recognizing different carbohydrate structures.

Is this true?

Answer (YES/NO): NO